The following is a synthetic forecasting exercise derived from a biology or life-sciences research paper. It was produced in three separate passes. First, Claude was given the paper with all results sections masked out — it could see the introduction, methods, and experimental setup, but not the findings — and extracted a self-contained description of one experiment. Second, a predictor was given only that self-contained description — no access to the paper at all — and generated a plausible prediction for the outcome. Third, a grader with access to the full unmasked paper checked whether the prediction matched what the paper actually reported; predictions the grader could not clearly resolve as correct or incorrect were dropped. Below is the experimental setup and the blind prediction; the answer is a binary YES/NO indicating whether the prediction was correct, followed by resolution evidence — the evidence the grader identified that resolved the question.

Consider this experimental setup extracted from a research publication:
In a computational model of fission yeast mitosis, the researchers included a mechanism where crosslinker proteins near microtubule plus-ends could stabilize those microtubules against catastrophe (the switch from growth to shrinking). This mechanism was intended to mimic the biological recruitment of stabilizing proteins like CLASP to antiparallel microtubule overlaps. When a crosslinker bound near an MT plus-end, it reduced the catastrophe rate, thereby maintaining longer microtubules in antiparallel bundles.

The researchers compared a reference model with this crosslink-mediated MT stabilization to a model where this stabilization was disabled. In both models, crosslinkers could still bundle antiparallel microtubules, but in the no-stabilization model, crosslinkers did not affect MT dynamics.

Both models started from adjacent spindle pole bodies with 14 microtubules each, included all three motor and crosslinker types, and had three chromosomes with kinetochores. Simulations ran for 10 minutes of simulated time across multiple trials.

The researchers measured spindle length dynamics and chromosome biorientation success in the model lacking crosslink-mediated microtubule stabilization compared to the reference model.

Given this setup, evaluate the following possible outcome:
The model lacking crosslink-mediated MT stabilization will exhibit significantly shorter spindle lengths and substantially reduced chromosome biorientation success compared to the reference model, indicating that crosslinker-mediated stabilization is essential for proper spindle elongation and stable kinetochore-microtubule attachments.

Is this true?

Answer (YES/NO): YES